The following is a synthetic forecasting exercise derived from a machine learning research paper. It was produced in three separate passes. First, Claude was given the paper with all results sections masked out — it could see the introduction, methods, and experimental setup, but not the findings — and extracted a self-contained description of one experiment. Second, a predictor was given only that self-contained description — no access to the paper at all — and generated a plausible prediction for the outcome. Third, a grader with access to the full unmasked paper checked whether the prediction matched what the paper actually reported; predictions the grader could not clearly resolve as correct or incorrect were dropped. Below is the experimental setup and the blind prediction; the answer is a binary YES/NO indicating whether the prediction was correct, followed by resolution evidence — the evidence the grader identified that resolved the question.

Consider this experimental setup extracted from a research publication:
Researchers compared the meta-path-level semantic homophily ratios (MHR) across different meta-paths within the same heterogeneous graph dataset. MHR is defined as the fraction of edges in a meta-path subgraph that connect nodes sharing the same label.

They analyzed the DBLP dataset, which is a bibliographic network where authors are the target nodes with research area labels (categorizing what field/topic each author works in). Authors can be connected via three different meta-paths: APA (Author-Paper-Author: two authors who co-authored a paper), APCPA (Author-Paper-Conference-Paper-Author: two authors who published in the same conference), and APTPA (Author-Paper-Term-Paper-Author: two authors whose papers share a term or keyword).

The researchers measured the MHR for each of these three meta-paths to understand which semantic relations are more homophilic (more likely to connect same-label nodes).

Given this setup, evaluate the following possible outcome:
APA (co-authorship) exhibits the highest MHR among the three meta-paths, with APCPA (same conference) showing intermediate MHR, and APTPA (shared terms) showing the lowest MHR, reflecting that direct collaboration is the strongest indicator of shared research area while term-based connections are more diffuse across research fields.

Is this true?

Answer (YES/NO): YES